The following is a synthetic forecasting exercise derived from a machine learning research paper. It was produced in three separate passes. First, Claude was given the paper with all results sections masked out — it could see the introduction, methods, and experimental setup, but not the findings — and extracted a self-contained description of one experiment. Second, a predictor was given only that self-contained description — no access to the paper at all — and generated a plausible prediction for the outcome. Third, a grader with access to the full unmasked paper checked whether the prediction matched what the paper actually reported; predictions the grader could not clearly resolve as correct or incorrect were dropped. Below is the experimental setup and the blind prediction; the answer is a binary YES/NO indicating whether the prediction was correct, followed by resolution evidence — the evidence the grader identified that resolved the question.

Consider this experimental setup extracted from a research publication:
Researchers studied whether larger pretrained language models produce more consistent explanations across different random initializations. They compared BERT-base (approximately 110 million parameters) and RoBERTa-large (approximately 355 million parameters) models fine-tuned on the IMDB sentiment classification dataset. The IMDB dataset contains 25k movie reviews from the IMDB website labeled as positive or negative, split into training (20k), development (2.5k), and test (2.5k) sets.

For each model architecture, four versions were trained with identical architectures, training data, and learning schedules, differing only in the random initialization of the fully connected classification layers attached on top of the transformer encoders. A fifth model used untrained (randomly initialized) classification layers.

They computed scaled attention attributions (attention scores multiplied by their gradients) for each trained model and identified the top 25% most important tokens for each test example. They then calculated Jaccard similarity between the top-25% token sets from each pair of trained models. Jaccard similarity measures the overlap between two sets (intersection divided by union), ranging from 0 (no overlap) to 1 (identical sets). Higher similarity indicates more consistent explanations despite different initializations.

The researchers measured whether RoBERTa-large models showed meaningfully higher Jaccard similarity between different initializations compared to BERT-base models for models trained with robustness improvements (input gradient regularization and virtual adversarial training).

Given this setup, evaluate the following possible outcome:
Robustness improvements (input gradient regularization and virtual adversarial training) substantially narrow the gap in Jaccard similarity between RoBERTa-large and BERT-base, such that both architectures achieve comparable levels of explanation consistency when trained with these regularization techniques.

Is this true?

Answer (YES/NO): NO